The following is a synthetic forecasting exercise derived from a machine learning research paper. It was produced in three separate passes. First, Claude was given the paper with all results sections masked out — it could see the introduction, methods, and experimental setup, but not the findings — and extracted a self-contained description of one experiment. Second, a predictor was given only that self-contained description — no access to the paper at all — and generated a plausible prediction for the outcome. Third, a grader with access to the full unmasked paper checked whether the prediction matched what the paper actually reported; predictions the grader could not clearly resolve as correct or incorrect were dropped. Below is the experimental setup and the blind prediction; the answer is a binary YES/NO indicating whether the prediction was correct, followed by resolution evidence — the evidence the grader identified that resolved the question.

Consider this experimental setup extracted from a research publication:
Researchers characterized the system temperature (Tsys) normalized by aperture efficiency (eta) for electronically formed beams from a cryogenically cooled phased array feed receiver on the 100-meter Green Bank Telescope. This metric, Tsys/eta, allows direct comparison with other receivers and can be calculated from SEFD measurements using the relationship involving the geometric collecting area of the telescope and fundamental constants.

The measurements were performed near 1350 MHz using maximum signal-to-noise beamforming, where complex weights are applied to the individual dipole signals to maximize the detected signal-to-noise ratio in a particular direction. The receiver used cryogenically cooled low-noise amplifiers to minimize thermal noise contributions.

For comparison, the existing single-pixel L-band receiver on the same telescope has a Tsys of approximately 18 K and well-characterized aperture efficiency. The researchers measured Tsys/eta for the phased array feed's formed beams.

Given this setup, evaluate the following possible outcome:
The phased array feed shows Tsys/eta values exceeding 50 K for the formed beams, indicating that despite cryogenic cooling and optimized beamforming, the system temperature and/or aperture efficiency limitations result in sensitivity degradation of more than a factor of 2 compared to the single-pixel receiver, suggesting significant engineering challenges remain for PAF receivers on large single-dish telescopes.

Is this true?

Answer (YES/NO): NO